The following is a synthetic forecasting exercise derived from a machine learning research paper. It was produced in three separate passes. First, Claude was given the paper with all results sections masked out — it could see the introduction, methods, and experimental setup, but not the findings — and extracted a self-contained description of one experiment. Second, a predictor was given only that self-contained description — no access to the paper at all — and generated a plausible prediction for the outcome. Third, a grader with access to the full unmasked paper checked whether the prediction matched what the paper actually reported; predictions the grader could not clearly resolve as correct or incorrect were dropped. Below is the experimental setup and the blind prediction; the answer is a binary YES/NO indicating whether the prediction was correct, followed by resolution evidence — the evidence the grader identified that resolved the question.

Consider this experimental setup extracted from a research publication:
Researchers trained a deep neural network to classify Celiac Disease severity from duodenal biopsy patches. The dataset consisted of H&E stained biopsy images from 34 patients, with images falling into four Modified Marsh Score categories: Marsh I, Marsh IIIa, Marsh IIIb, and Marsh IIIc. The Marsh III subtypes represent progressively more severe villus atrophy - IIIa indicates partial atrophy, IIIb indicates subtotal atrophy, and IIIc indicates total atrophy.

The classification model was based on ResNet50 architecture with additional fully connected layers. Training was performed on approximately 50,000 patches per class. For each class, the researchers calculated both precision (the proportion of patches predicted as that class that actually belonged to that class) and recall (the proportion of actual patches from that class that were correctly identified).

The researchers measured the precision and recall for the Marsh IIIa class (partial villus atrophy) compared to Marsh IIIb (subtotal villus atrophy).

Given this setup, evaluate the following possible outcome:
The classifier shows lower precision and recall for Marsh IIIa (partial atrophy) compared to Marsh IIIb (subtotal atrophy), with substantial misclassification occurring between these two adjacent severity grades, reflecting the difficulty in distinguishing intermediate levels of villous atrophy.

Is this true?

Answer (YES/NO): NO